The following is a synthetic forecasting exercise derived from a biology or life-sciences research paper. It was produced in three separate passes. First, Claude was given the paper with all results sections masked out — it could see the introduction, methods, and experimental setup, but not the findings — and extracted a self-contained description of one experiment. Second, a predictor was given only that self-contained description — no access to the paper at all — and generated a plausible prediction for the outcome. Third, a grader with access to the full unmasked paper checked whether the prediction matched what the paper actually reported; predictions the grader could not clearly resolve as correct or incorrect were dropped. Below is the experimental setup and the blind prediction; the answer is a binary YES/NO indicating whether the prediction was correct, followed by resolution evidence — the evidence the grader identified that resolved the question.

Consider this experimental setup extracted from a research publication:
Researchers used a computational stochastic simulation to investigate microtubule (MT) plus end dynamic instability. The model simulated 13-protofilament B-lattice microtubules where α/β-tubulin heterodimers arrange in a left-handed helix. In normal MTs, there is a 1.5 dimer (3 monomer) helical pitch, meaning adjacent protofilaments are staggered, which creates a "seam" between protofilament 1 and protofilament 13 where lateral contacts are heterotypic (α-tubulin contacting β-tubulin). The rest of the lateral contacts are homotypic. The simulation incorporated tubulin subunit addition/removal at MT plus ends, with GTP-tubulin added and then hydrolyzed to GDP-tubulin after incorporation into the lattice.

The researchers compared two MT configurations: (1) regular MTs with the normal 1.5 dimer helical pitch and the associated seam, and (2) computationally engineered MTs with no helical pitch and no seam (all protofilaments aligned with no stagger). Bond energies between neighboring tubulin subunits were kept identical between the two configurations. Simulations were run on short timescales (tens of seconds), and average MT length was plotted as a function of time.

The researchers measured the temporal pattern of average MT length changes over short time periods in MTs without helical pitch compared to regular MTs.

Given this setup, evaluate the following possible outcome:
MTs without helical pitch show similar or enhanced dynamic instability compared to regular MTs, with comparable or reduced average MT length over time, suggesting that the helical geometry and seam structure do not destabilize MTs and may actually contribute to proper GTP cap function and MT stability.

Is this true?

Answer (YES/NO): NO